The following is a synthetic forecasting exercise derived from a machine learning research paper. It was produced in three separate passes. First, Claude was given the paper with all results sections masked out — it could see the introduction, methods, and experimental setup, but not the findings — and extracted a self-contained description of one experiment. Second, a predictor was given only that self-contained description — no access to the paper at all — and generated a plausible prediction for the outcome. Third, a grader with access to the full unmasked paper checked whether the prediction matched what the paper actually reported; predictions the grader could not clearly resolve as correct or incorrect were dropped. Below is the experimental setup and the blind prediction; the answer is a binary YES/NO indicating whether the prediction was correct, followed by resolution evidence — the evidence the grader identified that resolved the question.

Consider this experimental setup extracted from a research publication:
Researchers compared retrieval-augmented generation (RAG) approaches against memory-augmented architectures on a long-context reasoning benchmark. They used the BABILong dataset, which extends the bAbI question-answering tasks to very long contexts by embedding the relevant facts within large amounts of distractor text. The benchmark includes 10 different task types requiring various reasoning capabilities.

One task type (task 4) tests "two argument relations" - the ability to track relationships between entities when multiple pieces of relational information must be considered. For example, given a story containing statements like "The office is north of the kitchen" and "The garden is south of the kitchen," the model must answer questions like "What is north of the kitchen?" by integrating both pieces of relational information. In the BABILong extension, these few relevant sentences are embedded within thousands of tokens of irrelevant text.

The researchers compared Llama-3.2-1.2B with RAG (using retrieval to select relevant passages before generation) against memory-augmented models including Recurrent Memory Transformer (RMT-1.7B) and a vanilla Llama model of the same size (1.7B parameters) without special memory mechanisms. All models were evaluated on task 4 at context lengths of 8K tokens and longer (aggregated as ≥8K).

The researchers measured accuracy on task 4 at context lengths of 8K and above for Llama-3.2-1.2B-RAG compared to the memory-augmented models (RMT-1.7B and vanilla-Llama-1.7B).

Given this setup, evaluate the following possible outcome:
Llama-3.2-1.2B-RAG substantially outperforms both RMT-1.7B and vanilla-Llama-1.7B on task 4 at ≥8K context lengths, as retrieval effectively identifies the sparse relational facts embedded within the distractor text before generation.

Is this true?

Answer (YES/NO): YES